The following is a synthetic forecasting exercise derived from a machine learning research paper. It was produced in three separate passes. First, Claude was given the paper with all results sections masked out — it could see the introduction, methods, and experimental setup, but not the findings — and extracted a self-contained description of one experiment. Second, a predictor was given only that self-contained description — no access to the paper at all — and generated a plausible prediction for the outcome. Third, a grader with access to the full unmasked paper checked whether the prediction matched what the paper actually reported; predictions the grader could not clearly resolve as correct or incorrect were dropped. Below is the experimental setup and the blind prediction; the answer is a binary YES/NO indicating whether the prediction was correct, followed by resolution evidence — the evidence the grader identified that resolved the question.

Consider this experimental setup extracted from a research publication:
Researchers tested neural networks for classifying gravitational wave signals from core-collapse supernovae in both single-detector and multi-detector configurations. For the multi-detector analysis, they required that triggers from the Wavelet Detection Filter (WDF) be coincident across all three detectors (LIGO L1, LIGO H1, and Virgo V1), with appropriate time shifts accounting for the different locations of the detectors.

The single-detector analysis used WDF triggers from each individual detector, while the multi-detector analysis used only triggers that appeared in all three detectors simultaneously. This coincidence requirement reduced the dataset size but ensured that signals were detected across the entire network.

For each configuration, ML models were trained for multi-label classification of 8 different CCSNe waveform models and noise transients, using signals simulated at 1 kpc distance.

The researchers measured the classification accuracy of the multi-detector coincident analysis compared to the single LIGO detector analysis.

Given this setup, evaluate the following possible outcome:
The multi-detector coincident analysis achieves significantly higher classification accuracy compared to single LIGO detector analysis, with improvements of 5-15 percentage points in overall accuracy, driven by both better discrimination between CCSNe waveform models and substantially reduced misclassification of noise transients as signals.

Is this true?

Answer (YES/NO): NO